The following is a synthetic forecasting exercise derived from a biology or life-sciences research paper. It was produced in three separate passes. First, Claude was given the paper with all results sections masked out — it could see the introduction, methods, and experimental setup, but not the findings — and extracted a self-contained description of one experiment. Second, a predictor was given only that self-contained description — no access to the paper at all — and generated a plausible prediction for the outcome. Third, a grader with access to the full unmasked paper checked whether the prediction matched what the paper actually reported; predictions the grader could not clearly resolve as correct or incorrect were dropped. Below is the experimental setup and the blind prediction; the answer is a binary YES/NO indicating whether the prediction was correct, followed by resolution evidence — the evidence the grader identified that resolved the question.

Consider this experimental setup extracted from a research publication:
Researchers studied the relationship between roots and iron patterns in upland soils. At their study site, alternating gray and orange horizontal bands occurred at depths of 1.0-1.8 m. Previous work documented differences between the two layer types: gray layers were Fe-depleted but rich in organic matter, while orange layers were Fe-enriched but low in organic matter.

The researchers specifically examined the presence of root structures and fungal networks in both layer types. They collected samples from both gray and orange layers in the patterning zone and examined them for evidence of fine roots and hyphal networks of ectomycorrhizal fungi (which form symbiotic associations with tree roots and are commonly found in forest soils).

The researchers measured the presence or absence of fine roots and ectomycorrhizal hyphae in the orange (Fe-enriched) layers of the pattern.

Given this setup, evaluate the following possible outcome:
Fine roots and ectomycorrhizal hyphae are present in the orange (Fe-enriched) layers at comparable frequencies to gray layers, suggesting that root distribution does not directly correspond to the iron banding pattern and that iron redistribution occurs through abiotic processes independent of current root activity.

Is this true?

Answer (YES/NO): NO